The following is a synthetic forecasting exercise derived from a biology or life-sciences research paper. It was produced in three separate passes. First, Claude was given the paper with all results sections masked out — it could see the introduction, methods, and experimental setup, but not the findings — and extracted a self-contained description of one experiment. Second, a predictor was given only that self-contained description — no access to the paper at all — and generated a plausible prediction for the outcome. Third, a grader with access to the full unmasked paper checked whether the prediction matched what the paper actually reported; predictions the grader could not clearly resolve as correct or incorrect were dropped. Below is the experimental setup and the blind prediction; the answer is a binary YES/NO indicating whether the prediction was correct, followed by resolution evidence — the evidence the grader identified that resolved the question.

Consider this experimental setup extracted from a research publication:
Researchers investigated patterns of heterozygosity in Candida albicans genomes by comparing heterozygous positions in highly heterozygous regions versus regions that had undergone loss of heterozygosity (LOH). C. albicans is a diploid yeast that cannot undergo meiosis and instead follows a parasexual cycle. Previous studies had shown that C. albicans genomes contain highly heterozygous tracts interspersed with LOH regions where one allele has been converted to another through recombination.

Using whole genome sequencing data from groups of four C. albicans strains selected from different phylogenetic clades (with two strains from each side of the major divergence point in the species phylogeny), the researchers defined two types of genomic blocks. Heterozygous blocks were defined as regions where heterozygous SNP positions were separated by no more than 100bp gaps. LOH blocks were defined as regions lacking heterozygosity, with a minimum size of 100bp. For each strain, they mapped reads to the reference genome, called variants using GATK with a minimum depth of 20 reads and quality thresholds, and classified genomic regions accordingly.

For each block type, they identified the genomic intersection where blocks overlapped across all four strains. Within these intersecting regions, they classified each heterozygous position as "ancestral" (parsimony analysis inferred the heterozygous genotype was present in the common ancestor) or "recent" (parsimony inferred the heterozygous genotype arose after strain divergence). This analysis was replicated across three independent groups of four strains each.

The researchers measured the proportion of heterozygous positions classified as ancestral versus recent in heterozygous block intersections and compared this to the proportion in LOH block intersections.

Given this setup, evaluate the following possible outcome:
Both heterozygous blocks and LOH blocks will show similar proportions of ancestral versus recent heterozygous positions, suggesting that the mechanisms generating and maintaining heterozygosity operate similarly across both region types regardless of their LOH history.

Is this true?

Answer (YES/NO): NO